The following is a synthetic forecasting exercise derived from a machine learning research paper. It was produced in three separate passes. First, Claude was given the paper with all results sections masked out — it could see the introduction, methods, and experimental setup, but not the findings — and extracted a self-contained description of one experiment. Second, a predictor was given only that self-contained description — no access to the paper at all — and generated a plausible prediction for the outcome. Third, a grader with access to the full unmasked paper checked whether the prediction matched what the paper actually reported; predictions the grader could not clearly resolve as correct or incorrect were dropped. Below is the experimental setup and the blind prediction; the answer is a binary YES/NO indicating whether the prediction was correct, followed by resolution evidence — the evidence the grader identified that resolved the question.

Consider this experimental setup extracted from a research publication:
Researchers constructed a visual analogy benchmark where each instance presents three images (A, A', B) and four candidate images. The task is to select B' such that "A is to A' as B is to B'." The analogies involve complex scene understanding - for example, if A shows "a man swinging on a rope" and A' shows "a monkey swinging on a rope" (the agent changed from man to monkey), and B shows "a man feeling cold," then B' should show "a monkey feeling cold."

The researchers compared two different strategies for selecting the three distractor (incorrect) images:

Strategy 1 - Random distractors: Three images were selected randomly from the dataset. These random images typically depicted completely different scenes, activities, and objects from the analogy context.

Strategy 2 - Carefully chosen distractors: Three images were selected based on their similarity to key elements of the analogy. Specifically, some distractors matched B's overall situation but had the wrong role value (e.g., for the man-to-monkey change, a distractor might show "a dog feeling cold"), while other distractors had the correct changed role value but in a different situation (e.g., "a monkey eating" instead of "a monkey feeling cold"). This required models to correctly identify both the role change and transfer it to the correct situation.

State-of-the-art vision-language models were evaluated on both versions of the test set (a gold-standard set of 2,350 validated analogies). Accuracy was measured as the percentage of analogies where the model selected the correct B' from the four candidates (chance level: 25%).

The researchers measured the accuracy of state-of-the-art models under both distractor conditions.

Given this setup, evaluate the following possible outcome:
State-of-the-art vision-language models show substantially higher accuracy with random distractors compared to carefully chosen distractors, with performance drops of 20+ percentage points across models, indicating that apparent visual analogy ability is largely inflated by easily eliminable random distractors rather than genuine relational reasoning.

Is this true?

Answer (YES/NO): YES